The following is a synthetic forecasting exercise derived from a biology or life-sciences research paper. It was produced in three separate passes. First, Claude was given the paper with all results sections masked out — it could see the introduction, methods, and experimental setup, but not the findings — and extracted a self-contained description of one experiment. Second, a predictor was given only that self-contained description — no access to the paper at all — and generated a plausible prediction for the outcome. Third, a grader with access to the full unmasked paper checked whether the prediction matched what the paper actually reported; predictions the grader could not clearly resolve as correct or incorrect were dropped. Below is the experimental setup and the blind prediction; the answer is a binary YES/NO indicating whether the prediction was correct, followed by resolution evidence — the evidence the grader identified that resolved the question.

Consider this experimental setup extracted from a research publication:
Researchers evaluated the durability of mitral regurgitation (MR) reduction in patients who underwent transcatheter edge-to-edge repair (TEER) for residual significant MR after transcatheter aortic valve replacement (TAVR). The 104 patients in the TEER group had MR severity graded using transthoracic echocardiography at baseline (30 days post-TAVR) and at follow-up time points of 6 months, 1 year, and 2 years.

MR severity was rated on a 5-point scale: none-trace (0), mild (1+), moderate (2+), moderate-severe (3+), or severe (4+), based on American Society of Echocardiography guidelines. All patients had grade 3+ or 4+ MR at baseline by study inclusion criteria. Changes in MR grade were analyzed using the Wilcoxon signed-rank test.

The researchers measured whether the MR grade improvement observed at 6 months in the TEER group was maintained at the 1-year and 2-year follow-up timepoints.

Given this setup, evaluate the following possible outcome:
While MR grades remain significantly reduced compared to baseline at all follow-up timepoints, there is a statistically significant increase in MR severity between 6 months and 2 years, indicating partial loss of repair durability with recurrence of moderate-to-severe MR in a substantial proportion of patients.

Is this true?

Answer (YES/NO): NO